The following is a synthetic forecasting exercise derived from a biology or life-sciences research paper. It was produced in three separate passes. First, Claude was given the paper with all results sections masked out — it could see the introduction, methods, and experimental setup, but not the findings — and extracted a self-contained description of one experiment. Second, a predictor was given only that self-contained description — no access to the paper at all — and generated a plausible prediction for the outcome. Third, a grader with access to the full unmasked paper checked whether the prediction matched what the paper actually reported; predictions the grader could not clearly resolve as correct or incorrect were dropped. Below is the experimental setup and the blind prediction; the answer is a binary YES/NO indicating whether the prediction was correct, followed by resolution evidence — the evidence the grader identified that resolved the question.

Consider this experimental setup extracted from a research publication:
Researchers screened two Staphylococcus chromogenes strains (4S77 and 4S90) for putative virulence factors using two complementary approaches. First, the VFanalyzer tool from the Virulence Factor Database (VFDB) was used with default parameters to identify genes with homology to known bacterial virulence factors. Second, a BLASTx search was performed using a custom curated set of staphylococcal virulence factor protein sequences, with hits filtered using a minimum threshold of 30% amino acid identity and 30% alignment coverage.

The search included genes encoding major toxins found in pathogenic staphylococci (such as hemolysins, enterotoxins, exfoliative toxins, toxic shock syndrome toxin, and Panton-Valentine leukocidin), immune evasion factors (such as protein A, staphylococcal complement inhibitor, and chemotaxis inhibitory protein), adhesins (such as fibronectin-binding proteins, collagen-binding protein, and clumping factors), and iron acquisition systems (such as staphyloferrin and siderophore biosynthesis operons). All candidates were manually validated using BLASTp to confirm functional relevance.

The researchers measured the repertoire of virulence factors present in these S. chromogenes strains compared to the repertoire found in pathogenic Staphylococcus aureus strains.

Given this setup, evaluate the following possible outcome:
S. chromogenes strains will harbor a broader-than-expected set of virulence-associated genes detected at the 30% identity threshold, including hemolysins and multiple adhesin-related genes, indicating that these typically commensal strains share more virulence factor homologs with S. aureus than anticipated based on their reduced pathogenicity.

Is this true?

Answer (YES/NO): NO